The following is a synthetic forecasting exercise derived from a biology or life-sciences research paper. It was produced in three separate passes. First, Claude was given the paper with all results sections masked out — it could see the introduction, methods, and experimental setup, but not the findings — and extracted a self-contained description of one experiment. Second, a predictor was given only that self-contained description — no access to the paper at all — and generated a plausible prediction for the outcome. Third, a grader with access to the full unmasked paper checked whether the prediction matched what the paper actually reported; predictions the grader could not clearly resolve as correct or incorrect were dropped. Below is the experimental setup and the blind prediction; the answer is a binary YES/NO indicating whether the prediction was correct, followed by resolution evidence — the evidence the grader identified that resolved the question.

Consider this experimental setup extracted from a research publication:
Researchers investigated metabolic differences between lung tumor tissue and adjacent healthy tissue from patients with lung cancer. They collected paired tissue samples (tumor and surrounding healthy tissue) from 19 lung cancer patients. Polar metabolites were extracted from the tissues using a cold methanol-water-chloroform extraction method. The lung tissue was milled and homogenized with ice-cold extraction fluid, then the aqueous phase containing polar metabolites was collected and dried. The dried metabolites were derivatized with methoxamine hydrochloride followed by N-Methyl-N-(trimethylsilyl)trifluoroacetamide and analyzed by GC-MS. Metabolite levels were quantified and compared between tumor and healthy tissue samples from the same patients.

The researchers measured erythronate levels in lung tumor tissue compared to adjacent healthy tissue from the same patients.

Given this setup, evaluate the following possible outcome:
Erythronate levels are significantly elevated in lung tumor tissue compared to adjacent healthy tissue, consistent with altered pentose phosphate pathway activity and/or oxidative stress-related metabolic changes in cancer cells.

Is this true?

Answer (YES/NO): YES